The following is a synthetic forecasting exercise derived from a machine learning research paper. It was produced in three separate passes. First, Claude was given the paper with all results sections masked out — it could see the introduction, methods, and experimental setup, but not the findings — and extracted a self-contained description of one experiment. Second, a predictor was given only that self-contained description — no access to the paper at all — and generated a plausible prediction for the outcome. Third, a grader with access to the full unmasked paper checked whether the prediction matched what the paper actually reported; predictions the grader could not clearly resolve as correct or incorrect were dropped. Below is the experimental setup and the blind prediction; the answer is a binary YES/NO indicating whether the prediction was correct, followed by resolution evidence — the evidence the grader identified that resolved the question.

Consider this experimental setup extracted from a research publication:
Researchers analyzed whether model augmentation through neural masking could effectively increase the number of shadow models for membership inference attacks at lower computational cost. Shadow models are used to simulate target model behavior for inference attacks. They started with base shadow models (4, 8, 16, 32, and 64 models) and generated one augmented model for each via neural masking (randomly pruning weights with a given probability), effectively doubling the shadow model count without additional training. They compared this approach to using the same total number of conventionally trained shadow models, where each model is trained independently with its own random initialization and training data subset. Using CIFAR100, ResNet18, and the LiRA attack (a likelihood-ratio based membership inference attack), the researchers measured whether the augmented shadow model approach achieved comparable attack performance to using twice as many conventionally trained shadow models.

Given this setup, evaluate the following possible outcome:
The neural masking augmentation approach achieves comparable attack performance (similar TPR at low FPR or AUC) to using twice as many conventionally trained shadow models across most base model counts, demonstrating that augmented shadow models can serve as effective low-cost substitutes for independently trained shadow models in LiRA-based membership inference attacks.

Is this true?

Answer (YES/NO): NO